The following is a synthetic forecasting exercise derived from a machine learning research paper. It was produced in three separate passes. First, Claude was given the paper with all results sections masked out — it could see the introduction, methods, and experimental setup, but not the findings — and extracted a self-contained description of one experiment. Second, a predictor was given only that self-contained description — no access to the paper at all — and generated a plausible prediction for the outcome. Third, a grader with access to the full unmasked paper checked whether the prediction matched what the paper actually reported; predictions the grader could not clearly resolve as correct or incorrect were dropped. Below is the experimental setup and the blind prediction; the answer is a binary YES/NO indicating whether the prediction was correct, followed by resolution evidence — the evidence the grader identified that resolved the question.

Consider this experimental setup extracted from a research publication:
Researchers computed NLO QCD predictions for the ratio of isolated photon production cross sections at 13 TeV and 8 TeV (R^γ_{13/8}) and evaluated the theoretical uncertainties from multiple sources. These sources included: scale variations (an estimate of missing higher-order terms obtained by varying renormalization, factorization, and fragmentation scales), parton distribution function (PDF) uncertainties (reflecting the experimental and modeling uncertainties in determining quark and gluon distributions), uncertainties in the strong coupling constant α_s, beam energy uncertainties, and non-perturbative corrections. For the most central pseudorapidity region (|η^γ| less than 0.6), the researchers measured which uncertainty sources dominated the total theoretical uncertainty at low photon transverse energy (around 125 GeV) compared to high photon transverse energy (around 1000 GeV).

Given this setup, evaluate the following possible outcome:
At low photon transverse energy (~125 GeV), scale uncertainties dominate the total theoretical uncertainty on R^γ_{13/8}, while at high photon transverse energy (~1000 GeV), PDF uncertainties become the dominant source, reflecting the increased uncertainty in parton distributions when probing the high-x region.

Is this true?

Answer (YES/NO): NO